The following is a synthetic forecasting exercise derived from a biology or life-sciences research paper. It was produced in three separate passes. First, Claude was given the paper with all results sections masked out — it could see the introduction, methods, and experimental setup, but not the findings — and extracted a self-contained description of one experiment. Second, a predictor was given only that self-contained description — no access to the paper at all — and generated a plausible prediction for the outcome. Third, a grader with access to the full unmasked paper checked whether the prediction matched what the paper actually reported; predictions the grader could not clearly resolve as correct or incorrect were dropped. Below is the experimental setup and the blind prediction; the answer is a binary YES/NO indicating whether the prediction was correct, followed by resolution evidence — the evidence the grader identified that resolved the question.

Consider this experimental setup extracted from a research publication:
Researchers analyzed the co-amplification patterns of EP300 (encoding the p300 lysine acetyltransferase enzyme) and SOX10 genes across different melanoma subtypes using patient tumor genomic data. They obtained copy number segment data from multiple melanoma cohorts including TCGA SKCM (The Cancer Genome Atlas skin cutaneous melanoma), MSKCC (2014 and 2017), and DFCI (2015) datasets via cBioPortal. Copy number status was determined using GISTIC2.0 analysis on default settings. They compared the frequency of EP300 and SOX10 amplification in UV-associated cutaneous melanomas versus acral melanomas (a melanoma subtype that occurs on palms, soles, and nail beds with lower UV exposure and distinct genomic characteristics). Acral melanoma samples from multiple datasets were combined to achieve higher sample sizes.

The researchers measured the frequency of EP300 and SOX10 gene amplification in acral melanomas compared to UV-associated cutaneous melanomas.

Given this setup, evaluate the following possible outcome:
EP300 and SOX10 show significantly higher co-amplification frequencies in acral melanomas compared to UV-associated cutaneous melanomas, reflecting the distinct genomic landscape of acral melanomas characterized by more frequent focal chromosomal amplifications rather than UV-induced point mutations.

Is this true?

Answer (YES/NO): NO